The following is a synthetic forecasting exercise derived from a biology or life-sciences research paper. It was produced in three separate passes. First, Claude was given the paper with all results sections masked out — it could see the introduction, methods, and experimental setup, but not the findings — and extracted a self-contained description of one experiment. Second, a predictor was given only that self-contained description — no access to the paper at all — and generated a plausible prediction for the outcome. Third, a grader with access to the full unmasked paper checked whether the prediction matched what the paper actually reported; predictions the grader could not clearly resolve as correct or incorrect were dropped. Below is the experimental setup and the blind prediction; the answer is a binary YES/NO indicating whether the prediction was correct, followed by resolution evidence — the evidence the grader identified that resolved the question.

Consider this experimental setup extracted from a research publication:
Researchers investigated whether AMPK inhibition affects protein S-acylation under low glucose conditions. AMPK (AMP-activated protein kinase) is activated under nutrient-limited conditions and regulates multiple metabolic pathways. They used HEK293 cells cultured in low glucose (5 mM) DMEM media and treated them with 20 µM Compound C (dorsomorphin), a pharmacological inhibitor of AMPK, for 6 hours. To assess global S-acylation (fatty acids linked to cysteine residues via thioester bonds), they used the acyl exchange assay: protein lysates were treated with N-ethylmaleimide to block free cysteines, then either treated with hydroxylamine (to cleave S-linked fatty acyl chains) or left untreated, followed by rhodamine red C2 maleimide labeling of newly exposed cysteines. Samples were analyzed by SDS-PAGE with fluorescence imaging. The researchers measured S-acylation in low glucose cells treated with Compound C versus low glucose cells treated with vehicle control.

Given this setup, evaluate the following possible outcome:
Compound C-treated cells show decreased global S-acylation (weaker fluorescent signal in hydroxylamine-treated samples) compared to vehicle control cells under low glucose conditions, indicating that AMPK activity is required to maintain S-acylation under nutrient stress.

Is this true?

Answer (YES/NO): YES